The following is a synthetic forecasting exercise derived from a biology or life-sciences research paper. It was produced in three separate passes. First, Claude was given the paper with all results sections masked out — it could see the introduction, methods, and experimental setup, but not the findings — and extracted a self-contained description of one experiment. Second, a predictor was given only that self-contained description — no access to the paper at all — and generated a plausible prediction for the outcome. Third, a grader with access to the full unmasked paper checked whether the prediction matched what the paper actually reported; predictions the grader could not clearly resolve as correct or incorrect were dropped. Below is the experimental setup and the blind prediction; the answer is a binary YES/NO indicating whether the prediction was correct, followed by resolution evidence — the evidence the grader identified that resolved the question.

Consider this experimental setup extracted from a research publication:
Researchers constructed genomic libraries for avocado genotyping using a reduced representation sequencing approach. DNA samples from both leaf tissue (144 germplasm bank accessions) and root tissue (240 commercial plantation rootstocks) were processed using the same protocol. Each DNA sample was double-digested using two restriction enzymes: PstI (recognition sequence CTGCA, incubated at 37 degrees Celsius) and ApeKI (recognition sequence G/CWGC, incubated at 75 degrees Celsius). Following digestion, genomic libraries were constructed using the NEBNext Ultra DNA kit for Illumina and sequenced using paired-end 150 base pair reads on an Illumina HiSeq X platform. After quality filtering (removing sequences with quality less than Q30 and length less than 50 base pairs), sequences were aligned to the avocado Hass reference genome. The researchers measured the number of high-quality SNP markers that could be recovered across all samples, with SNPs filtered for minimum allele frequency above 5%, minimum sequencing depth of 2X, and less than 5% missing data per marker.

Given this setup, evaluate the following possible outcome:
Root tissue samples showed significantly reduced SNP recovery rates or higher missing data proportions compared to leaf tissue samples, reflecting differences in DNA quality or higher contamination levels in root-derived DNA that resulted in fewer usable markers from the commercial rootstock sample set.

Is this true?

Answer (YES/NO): YES